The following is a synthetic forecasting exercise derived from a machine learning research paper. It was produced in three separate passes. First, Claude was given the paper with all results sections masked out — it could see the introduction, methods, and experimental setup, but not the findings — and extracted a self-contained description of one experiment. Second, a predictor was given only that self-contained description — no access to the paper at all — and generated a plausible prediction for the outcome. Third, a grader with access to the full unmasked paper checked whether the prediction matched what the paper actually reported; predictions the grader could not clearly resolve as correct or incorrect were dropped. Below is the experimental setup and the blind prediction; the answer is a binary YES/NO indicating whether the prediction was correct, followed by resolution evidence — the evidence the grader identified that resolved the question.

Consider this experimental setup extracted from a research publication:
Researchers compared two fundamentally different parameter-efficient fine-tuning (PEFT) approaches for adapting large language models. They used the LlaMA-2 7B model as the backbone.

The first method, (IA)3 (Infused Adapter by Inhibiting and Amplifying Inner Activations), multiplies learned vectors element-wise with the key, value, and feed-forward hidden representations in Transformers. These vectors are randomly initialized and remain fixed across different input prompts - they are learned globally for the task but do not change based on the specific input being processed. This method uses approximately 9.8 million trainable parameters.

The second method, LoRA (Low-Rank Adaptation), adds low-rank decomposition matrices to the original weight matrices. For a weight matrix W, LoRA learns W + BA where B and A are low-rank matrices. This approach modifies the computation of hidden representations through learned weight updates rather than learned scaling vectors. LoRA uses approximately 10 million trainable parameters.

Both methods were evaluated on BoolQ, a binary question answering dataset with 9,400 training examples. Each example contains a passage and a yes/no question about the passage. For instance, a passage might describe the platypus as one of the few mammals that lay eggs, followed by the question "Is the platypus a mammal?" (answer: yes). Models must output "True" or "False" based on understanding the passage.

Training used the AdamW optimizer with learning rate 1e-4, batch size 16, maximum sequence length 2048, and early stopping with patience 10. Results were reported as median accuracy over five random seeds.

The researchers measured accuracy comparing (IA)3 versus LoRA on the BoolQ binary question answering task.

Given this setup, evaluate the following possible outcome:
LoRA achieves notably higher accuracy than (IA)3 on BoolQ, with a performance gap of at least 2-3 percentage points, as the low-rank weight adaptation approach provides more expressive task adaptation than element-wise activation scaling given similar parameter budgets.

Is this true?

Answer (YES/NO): NO